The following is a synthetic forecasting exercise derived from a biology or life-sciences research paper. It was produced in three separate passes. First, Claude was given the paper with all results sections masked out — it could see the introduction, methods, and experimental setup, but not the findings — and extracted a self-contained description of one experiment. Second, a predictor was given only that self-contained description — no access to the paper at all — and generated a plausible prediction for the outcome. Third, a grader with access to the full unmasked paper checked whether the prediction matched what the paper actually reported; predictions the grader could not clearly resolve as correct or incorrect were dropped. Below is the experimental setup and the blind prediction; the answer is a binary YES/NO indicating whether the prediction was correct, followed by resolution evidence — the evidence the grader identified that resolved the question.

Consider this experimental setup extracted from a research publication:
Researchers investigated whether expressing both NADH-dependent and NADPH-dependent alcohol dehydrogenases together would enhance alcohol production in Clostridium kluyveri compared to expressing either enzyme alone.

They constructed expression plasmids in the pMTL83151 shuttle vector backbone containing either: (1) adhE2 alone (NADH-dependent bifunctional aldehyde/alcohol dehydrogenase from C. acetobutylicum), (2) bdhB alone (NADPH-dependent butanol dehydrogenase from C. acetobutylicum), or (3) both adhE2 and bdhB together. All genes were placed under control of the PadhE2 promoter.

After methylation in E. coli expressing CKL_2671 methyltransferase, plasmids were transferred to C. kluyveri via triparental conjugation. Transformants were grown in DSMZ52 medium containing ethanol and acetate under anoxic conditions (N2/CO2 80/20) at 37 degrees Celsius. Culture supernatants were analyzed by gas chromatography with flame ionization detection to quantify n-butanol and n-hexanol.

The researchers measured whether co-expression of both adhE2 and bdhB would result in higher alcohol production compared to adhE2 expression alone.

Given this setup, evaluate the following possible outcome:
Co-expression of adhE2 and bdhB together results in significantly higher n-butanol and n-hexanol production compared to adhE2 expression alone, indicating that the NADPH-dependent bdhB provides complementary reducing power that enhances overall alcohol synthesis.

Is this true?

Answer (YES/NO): YES